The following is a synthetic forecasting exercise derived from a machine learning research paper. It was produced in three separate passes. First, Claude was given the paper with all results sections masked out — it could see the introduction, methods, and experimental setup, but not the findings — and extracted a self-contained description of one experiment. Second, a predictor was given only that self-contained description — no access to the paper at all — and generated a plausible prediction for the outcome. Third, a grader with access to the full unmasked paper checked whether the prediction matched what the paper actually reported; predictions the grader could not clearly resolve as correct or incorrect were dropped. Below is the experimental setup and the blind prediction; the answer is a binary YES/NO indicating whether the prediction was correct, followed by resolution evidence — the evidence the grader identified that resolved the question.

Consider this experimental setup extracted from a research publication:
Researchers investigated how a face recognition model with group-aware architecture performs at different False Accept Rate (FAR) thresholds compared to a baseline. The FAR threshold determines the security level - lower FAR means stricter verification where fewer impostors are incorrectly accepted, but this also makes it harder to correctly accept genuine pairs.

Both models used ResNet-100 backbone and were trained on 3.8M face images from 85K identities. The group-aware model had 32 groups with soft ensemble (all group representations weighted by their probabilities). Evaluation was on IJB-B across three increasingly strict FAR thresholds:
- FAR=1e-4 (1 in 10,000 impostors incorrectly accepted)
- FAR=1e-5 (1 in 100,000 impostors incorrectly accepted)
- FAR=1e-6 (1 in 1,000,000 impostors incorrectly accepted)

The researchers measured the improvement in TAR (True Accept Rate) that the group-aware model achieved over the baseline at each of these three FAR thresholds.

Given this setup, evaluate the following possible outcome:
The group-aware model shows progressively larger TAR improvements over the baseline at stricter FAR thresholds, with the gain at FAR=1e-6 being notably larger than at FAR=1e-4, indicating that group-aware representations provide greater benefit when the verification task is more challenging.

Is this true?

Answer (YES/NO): YES